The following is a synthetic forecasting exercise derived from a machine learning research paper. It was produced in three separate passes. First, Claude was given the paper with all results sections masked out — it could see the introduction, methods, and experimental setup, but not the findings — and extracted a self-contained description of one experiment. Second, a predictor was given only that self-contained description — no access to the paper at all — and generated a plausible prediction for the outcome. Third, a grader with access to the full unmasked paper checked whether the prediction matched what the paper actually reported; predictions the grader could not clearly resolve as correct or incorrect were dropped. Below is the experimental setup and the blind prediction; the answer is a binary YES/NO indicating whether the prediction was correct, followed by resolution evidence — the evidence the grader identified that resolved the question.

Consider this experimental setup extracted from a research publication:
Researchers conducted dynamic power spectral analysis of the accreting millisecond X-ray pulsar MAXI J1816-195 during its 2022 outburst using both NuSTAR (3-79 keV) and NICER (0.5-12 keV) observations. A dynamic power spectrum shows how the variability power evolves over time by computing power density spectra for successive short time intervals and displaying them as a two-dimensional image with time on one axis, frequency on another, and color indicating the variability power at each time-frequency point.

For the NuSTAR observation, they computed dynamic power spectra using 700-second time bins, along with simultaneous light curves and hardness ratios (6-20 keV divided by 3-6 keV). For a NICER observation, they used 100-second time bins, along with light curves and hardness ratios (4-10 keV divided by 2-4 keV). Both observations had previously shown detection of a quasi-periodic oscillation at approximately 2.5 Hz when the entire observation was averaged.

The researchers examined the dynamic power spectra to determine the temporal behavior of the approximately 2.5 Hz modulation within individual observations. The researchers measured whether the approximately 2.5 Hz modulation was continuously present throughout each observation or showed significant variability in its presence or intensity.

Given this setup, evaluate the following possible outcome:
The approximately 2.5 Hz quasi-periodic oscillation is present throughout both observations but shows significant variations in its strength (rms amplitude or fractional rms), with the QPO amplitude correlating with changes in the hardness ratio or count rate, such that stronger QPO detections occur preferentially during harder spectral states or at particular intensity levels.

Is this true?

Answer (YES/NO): NO